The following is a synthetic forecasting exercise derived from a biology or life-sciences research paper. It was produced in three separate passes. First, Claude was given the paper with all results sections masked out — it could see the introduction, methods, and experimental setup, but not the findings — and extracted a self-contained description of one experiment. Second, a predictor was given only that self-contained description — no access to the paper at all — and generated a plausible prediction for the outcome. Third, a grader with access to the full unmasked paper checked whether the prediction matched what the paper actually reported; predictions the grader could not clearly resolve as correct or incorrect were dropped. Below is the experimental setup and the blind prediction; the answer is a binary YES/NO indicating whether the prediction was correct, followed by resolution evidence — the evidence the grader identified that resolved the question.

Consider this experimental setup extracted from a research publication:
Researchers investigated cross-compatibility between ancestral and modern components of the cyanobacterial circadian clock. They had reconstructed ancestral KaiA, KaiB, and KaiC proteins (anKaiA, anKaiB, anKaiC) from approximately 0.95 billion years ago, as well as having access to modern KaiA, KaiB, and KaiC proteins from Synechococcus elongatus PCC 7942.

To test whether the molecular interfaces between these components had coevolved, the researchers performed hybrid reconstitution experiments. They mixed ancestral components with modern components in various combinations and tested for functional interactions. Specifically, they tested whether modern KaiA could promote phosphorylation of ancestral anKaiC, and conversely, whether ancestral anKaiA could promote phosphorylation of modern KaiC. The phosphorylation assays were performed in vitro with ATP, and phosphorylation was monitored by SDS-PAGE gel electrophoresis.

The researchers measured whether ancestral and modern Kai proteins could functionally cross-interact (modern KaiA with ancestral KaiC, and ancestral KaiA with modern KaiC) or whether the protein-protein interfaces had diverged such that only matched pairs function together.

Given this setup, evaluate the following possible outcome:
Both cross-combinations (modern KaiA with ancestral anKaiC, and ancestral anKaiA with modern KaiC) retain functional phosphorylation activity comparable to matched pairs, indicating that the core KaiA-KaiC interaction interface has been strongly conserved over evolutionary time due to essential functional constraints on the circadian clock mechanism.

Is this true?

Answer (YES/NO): NO